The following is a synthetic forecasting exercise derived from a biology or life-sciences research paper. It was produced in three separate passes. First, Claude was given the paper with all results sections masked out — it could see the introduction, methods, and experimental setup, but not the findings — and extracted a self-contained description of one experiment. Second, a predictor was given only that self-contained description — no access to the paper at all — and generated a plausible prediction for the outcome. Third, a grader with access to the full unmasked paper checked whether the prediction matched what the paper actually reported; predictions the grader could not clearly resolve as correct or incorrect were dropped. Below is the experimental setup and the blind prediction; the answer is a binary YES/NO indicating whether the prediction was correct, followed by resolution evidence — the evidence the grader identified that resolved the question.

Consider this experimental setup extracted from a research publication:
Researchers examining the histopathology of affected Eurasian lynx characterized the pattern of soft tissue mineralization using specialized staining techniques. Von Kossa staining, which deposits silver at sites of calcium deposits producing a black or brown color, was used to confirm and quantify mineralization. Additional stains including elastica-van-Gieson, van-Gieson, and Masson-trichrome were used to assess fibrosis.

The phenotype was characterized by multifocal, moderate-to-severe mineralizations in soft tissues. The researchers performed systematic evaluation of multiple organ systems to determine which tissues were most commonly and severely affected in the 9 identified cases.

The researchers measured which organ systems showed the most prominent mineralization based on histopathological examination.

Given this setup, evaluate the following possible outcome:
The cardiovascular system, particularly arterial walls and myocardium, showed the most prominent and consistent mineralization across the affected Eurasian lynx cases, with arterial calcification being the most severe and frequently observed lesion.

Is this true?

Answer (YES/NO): NO